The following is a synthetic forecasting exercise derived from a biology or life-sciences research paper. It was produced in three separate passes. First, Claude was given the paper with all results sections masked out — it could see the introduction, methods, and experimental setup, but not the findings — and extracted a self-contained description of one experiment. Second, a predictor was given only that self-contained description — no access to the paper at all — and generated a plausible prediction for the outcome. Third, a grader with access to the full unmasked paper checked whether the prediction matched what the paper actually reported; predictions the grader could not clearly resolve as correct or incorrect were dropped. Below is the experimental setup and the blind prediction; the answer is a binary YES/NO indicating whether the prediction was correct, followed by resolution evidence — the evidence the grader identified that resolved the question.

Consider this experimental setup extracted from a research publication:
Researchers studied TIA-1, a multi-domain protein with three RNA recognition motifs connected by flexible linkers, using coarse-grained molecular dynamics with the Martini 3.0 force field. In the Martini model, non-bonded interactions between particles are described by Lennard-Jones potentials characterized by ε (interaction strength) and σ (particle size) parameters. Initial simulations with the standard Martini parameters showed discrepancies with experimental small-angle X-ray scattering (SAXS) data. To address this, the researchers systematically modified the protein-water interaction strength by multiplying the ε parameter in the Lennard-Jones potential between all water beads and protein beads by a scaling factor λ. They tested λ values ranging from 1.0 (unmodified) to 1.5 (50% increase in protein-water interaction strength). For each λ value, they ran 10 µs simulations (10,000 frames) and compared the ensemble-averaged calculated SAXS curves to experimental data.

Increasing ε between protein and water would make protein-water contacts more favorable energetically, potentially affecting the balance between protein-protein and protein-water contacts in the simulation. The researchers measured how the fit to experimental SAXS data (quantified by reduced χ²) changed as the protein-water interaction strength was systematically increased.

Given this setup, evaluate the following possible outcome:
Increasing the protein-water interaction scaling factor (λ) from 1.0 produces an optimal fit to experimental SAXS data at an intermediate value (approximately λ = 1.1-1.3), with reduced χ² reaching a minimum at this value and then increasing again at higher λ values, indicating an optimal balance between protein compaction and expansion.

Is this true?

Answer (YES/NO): NO